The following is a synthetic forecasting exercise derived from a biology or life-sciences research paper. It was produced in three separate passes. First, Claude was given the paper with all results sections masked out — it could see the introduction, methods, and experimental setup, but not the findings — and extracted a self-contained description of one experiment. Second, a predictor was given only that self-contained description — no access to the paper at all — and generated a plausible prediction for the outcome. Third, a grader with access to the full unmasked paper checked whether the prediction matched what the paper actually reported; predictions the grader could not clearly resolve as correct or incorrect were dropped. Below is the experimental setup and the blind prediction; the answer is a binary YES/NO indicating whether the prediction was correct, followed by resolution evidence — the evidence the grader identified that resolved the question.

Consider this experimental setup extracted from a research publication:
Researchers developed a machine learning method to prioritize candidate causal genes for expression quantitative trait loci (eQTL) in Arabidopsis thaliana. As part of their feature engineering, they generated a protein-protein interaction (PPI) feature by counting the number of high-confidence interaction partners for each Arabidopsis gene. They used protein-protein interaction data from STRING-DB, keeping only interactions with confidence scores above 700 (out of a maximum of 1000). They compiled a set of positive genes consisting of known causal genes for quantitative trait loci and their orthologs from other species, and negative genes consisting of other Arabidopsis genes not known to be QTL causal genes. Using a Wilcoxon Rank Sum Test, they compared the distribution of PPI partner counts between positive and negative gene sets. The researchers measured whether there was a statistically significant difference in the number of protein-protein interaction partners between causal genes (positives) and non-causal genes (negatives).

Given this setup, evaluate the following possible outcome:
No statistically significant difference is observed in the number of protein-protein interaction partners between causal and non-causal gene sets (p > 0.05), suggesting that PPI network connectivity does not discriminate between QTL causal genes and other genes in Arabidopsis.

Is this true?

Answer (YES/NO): NO